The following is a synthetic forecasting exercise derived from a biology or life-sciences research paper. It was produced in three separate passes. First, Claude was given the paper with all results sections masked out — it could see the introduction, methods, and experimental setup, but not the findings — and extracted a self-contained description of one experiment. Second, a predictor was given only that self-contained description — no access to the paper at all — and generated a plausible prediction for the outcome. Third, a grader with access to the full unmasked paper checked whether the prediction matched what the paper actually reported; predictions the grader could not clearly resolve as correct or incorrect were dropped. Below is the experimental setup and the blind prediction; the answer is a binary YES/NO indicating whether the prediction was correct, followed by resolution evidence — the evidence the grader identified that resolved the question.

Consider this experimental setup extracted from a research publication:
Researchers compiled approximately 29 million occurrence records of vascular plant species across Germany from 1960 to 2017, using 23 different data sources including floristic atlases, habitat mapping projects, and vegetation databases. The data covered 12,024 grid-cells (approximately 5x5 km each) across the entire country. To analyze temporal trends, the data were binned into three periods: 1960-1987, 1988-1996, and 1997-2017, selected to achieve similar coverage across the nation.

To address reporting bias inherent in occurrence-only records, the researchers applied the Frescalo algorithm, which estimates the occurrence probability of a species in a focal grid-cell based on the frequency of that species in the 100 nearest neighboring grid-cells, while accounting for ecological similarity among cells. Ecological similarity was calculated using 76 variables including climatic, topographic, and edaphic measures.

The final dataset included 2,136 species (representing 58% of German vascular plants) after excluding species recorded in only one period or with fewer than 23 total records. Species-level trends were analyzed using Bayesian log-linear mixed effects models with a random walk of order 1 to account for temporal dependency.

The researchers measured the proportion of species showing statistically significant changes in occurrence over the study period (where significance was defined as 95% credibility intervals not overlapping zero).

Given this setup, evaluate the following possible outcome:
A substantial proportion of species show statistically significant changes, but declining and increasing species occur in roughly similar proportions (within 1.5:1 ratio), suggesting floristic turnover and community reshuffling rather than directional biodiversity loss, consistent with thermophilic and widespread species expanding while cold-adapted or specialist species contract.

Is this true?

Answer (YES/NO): NO